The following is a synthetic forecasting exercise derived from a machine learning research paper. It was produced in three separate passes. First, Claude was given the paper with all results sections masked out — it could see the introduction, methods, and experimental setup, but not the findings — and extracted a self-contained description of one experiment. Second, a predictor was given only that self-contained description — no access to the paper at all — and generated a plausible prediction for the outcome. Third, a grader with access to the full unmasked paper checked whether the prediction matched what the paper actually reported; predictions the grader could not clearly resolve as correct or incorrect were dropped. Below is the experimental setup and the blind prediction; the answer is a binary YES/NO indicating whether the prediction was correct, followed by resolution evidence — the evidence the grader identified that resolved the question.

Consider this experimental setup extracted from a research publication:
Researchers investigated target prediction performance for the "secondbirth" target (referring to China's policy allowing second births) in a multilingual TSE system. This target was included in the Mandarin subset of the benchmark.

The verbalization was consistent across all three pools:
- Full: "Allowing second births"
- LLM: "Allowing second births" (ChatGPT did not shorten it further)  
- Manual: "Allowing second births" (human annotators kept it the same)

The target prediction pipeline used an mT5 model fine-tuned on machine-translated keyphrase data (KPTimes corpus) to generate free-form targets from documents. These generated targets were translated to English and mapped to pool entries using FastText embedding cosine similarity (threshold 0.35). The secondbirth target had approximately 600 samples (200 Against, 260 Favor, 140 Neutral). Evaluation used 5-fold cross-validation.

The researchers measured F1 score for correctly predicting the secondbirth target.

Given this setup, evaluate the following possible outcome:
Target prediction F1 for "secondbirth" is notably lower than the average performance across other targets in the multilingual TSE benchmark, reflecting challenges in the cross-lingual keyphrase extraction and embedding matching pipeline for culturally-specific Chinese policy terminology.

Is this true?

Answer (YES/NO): YES